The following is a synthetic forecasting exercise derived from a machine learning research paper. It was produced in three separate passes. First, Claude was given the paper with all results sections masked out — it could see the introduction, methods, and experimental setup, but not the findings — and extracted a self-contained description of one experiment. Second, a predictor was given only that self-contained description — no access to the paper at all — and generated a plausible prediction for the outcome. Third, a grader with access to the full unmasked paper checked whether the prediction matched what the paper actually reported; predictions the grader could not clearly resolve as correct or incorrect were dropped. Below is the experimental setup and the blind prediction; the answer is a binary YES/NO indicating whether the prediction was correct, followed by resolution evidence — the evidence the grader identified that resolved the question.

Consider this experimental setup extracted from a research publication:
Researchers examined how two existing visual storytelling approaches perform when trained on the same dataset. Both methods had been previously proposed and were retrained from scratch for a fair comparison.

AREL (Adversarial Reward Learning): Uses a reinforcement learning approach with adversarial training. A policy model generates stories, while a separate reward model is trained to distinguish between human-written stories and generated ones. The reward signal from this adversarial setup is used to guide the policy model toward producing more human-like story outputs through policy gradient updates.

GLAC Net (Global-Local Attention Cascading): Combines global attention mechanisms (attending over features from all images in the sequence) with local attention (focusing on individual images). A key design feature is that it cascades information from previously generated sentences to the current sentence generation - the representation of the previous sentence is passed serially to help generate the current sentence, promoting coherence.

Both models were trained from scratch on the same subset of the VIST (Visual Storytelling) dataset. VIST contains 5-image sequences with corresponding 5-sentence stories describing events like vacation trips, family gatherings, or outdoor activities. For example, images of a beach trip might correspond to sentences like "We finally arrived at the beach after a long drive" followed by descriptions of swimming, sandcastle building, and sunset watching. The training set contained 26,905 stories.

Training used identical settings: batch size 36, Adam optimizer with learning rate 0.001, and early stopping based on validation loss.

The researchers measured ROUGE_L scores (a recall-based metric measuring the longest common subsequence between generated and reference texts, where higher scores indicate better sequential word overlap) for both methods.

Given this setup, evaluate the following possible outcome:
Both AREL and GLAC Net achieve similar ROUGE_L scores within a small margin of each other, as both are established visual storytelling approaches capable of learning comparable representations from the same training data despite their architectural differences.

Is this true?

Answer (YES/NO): NO